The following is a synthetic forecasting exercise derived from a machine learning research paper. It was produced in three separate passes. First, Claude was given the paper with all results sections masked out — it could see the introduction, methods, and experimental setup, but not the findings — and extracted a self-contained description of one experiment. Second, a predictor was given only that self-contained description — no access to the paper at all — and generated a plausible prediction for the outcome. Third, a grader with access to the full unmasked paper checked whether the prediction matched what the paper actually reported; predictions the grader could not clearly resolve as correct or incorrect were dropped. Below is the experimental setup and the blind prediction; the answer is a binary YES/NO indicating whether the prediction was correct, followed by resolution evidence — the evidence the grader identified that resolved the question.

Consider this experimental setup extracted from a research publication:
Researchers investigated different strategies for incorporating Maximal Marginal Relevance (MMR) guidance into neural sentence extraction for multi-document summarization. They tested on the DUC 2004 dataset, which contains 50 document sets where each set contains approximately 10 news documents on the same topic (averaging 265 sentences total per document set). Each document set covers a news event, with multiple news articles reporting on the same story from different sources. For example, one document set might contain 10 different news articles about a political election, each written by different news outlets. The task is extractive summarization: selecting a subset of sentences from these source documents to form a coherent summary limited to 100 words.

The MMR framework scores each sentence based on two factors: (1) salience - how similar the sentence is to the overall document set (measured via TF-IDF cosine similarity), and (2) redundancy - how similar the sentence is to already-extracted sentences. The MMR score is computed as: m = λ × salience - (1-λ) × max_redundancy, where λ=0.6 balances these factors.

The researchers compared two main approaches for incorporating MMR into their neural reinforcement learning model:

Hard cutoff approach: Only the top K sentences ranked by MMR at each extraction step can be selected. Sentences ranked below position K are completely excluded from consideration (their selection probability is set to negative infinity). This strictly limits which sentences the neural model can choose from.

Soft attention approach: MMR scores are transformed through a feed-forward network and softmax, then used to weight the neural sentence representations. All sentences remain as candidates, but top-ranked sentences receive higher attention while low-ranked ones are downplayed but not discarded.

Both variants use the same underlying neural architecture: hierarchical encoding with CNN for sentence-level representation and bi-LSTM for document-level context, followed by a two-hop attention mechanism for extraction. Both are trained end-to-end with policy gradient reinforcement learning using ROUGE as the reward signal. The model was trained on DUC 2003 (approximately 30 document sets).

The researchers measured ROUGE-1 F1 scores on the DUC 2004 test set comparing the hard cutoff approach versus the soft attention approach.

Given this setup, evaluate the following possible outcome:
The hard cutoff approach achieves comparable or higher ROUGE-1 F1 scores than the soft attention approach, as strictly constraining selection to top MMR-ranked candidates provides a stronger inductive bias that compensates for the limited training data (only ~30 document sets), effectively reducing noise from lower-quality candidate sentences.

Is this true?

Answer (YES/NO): NO